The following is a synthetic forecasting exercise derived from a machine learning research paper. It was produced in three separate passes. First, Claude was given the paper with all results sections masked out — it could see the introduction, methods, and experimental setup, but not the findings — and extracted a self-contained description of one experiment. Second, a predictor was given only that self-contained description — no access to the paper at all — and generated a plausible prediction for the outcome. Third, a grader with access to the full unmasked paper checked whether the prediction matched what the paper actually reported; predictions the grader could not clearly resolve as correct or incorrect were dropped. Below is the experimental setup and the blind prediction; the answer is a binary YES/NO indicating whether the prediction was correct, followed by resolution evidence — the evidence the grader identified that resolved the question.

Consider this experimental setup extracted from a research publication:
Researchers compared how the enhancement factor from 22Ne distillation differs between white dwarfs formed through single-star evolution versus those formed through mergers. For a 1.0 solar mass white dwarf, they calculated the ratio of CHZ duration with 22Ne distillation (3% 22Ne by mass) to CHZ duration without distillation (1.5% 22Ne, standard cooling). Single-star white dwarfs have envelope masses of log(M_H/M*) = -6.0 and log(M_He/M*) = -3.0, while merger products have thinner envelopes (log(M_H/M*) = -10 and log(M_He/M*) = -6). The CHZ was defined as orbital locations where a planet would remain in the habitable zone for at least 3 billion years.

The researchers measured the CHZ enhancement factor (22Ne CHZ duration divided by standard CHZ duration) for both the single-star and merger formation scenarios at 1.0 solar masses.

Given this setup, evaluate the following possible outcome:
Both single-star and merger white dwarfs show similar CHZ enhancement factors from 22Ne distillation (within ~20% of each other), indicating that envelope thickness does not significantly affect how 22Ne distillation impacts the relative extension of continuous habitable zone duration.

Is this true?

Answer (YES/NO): NO